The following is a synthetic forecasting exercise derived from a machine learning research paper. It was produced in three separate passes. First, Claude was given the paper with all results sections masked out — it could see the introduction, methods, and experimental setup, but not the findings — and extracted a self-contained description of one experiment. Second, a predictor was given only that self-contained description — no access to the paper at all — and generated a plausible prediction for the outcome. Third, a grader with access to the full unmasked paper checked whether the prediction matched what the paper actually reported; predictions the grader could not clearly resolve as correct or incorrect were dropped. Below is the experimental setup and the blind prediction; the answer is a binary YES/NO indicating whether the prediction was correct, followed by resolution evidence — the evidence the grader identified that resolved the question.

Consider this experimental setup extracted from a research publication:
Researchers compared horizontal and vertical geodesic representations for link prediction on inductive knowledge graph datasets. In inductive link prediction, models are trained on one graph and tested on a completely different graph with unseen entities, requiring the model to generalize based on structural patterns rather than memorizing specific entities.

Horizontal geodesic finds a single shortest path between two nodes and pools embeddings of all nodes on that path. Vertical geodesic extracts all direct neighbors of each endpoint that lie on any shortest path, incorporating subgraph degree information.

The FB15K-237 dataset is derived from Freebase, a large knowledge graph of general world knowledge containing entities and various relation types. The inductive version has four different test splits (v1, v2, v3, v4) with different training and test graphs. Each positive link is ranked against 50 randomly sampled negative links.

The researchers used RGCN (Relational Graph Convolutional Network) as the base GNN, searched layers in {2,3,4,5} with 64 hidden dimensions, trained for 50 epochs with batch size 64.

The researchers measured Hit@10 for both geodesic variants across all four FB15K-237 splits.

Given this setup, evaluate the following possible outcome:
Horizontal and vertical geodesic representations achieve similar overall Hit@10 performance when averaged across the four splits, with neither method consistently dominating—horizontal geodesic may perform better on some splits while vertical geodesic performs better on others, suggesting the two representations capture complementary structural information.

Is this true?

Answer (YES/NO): NO